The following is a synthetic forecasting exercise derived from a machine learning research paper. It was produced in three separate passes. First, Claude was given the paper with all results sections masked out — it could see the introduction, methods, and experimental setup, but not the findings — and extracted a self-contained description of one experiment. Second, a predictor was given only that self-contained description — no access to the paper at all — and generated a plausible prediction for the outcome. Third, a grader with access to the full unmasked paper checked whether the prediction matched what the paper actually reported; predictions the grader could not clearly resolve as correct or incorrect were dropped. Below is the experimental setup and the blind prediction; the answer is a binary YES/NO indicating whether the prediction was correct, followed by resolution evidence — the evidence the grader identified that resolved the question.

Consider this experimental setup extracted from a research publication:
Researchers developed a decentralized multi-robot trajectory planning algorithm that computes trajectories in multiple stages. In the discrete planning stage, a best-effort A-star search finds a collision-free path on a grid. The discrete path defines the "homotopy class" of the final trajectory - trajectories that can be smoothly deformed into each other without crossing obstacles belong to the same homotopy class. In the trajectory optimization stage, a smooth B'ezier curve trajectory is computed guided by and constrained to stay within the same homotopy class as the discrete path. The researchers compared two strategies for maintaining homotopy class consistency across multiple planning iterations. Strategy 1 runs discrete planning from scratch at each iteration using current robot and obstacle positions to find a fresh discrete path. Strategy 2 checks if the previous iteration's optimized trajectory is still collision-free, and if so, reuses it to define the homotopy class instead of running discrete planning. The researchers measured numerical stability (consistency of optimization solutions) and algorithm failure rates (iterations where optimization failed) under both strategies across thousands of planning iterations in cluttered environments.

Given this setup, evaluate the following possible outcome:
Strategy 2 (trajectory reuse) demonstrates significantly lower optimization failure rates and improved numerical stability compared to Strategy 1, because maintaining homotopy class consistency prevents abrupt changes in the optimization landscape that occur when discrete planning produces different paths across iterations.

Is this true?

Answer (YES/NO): NO